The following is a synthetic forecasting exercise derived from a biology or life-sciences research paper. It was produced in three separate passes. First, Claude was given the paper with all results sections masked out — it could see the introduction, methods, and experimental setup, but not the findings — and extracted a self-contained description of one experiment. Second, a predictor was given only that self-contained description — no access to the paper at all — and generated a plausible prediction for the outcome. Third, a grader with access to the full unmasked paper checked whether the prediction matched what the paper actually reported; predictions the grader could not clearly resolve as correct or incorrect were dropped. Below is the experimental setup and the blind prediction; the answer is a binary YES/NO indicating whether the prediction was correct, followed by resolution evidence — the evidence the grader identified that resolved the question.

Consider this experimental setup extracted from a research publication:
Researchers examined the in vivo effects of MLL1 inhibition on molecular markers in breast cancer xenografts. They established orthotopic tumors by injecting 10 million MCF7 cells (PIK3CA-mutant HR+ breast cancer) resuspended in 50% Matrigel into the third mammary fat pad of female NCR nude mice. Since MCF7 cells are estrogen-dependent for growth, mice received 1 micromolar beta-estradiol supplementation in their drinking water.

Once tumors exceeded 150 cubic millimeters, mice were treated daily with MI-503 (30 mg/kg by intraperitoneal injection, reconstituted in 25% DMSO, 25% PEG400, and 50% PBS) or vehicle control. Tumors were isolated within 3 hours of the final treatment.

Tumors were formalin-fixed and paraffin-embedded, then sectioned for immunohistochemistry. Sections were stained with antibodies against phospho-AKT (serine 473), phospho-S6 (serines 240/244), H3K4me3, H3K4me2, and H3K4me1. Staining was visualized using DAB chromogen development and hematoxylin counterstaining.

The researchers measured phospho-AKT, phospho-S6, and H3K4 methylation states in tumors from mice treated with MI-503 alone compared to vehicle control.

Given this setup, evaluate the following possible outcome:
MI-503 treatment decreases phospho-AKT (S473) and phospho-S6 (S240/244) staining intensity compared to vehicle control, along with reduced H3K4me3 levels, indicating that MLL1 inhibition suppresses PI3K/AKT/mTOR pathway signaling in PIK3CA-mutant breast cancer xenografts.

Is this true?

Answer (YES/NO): NO